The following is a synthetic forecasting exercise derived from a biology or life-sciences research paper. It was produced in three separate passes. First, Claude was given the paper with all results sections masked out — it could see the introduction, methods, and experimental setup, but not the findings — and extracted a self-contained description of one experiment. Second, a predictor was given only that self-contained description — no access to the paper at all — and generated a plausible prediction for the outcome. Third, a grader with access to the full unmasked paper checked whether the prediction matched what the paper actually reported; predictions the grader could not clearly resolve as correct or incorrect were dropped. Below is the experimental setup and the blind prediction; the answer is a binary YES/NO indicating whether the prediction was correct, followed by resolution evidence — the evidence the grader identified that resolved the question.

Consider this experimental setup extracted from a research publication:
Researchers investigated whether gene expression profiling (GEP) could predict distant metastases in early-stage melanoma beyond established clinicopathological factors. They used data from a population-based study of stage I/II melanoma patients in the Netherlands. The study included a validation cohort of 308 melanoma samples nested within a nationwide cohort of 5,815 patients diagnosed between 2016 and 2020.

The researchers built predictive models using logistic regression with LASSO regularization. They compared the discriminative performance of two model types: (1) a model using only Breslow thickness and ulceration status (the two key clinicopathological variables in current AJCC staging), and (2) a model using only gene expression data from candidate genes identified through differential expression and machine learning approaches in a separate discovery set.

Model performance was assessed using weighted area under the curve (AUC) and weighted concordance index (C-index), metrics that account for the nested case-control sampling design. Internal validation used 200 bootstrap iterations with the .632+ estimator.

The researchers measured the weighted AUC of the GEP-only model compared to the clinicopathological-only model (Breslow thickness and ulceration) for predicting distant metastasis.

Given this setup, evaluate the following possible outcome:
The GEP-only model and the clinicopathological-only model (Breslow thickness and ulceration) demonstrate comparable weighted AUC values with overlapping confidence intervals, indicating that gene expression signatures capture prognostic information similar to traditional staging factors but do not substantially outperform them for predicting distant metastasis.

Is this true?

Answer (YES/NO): YES